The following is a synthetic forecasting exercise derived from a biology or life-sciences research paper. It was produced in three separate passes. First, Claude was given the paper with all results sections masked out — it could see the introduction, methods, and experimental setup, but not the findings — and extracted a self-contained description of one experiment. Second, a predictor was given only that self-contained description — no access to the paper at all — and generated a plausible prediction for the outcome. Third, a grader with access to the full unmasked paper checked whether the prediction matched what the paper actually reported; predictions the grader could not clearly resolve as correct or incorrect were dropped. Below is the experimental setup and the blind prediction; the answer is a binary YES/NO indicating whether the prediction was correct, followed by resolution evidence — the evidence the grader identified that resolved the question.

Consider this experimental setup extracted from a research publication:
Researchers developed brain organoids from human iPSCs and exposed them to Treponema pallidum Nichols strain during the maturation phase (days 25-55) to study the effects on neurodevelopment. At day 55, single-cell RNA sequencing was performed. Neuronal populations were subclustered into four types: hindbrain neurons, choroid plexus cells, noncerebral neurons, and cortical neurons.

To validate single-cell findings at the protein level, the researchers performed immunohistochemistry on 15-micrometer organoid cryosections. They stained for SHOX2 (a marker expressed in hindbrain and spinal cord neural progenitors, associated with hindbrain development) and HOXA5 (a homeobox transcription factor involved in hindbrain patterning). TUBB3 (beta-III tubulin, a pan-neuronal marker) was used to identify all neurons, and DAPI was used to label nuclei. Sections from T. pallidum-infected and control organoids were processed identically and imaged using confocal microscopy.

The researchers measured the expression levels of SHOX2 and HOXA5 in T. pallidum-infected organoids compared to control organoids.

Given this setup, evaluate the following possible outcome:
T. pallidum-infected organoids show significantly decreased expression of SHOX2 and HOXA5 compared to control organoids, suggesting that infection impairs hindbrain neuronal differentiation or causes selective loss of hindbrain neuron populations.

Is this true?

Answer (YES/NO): YES